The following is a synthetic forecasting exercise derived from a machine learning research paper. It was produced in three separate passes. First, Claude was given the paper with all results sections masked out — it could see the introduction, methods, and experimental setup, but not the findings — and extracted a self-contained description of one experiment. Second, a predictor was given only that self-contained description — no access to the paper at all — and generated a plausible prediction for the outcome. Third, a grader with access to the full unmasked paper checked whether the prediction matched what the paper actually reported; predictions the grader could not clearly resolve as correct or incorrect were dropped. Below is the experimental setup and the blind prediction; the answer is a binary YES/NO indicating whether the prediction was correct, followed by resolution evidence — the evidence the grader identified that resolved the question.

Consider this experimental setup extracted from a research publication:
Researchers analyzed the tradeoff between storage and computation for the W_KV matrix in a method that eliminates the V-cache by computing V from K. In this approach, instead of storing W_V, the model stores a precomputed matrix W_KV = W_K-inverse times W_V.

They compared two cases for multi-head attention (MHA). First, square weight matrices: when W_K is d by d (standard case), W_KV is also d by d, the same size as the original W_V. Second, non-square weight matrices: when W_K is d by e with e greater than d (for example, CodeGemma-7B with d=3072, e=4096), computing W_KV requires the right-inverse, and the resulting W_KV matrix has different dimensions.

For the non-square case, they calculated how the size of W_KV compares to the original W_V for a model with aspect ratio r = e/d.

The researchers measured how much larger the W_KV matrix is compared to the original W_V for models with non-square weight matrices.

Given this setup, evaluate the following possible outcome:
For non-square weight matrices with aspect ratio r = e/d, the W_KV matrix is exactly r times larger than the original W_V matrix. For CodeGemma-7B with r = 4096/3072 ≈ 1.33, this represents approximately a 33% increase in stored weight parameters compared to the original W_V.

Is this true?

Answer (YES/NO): YES